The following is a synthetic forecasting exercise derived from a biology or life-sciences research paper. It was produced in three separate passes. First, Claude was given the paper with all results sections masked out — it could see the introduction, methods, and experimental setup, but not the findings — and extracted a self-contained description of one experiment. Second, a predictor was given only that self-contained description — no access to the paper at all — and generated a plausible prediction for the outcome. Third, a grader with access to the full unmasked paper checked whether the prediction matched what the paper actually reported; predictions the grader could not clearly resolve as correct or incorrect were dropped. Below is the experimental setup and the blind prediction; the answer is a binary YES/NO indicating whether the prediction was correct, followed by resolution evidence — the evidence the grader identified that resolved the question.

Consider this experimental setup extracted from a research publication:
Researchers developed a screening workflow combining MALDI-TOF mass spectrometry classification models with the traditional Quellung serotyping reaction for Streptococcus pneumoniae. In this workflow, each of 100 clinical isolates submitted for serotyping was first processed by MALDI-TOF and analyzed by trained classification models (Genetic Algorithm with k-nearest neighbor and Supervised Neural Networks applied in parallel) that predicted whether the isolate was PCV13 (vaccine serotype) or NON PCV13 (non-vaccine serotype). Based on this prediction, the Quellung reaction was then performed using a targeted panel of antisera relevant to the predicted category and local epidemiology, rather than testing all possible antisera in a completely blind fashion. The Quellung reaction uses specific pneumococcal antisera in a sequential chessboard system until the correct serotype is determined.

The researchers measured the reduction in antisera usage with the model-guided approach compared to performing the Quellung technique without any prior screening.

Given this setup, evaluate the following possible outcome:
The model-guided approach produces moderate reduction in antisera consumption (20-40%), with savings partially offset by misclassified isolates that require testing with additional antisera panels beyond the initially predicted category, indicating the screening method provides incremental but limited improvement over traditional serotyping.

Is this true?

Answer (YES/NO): NO